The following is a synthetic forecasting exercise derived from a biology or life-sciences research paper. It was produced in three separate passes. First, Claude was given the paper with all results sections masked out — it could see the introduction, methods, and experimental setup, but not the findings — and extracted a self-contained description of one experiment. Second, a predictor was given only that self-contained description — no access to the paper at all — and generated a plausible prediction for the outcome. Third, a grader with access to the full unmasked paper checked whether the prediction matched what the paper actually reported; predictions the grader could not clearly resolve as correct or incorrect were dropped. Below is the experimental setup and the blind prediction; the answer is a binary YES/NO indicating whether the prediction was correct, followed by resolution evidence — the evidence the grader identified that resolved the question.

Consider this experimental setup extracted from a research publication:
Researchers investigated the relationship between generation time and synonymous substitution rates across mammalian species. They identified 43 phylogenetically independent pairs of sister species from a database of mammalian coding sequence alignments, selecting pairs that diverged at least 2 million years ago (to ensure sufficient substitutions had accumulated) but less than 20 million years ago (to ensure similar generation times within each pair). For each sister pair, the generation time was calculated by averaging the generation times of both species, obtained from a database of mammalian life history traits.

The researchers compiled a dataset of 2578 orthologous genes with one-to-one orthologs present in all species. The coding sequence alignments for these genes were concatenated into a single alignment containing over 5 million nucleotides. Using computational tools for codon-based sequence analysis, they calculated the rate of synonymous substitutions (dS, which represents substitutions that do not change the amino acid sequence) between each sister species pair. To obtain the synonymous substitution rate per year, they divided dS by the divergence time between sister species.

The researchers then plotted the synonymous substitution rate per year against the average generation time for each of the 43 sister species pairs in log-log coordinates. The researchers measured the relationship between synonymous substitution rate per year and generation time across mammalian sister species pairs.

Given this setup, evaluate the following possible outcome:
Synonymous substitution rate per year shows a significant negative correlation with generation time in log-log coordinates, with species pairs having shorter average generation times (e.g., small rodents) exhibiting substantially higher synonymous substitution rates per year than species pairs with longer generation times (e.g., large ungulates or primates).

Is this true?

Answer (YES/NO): YES